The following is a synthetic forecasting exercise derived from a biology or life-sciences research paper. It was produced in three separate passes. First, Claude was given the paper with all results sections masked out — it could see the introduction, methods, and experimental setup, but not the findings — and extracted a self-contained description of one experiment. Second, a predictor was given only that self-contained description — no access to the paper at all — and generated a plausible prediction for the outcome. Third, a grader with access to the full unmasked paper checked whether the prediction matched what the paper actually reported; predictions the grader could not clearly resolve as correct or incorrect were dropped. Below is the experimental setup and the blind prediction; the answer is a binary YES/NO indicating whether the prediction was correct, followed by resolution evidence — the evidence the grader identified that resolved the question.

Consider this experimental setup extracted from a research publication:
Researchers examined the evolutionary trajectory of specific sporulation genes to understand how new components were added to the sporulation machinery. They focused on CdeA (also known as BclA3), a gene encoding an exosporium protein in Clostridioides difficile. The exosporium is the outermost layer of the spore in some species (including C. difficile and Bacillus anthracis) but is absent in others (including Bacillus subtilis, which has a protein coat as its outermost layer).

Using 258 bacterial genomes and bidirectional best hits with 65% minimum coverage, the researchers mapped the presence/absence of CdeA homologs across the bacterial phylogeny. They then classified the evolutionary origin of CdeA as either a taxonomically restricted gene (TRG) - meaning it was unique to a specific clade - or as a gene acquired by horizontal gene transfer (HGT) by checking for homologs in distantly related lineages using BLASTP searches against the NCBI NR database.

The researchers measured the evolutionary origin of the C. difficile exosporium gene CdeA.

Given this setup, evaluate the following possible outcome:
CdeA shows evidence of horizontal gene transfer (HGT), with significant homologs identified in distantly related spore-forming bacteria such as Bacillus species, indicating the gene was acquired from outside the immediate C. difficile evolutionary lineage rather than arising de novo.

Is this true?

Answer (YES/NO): NO